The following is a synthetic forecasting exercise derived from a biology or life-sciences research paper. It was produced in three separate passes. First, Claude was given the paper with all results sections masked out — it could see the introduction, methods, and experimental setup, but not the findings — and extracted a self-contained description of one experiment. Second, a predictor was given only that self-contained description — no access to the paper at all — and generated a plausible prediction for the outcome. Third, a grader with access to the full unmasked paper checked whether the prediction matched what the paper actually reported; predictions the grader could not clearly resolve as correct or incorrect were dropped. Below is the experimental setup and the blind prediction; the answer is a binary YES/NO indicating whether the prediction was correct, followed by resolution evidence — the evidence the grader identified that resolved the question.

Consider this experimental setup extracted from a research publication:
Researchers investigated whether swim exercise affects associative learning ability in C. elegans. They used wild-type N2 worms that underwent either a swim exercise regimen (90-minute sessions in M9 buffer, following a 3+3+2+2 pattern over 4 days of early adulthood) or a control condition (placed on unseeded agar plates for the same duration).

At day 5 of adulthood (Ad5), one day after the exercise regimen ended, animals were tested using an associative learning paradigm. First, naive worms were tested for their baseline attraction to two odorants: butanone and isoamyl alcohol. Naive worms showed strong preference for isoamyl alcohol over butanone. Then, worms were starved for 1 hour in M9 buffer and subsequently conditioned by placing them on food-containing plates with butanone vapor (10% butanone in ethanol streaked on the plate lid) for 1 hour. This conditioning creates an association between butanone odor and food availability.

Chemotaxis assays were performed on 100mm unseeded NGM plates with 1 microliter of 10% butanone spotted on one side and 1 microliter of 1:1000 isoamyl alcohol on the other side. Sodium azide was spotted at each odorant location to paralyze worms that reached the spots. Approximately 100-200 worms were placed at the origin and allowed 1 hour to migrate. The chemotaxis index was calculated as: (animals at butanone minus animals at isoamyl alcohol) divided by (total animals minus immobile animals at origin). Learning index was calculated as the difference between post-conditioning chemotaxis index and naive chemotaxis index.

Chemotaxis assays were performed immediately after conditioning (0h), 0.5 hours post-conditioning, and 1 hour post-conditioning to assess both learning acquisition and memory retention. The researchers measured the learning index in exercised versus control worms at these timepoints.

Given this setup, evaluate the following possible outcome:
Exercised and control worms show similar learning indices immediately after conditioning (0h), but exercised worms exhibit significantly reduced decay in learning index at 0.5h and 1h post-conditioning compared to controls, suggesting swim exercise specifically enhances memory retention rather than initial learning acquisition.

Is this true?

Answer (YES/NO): NO